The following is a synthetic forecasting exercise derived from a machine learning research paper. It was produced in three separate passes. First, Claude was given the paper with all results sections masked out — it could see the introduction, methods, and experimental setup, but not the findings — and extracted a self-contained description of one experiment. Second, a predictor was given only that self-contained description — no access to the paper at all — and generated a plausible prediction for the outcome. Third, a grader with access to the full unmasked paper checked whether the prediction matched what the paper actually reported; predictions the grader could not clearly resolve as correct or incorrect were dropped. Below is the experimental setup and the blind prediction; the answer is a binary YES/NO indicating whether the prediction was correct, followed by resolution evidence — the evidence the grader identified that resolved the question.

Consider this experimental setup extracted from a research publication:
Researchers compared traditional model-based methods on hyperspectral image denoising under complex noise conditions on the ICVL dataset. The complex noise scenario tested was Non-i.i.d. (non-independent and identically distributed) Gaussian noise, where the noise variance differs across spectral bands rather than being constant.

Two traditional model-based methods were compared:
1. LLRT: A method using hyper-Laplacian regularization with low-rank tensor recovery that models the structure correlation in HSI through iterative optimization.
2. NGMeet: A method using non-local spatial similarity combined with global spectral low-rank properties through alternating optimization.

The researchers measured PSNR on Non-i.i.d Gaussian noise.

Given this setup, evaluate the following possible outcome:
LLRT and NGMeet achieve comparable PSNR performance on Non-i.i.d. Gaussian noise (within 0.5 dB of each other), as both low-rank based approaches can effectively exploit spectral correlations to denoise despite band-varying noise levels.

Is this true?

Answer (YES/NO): NO